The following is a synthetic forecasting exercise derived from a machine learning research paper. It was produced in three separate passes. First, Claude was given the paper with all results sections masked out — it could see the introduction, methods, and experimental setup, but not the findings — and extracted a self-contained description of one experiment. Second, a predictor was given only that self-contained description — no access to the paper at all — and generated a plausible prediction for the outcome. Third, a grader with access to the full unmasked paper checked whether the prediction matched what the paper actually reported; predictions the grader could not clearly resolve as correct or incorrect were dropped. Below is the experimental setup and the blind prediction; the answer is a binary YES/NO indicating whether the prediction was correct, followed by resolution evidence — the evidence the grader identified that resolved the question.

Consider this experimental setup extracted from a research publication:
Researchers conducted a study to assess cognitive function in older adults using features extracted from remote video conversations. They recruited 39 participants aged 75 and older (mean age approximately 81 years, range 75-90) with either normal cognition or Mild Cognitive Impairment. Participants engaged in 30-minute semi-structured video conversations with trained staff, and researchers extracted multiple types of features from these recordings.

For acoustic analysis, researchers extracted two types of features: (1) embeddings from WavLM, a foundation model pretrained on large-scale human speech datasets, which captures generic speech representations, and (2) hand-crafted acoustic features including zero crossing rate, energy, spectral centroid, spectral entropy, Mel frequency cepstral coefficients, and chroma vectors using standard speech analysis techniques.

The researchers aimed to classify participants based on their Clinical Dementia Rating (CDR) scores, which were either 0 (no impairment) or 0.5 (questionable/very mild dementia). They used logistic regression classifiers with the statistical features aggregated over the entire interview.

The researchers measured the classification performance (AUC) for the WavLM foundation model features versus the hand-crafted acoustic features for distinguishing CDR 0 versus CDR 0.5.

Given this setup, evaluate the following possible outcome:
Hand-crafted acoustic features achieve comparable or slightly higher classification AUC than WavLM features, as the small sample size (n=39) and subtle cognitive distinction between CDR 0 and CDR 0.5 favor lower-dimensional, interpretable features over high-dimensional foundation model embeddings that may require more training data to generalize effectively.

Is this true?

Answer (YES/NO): YES